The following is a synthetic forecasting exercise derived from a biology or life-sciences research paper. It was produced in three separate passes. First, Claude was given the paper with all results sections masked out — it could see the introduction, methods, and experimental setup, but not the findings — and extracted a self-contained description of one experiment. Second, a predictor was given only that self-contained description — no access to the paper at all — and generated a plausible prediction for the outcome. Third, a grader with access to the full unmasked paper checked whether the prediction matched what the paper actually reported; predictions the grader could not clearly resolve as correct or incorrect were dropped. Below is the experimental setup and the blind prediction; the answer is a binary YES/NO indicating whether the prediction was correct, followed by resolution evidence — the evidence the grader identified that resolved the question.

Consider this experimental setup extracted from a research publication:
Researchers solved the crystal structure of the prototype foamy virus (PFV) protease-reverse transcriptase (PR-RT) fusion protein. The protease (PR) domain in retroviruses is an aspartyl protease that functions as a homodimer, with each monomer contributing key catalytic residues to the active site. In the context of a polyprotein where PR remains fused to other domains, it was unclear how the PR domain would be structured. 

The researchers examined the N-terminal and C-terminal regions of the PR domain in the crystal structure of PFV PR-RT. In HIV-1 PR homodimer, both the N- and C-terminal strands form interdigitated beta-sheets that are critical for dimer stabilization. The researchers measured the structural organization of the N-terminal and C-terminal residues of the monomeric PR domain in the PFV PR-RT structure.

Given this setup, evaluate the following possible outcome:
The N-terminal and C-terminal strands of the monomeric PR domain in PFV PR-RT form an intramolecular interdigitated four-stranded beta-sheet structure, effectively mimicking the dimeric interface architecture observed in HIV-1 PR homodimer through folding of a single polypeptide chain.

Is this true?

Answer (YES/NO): NO